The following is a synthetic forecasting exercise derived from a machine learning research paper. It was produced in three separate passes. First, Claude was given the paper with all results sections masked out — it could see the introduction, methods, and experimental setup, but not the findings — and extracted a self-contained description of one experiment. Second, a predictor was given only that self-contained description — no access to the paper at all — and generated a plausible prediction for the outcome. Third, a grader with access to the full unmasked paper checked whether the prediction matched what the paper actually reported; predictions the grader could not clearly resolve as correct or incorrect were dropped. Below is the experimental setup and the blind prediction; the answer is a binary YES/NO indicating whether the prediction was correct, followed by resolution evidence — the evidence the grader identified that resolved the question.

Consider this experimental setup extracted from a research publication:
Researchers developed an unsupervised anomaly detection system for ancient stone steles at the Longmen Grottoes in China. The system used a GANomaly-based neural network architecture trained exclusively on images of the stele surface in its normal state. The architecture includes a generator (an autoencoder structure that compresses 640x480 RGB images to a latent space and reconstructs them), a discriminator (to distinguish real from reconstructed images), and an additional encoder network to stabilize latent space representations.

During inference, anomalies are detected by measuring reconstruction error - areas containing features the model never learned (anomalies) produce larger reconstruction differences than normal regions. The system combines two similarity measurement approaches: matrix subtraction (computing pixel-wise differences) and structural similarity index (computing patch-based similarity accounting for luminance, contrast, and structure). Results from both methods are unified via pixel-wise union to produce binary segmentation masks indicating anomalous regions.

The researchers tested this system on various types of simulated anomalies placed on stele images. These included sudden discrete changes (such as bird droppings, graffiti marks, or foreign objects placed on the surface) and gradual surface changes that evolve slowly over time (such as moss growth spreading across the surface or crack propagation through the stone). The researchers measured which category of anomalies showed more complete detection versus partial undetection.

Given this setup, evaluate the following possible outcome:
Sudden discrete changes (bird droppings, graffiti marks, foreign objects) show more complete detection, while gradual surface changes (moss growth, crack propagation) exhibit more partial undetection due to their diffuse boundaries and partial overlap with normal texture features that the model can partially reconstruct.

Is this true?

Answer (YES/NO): YES